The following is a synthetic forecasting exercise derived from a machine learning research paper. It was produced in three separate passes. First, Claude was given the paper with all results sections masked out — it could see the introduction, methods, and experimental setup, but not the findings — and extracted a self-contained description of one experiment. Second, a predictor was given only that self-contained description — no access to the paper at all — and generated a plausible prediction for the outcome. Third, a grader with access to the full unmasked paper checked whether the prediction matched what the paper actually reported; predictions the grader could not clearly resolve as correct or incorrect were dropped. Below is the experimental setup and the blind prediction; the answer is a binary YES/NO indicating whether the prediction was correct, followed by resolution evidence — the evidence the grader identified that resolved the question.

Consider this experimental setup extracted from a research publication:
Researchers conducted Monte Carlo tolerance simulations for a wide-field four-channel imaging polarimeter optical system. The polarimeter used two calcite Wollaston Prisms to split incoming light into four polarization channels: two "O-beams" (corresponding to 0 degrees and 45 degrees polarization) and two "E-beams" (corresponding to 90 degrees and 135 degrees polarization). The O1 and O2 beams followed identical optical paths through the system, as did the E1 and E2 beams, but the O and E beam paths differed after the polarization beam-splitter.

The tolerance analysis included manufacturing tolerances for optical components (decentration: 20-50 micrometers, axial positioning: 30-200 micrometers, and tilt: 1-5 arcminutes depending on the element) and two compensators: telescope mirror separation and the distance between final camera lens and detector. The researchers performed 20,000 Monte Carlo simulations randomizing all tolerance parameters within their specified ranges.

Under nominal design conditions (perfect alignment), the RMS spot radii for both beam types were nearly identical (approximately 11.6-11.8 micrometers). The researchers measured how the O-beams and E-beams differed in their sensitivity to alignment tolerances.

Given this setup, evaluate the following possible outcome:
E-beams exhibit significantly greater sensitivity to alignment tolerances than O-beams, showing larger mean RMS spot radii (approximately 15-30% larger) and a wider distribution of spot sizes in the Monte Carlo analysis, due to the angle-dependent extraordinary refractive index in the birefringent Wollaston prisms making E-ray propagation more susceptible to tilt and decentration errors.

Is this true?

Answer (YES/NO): NO